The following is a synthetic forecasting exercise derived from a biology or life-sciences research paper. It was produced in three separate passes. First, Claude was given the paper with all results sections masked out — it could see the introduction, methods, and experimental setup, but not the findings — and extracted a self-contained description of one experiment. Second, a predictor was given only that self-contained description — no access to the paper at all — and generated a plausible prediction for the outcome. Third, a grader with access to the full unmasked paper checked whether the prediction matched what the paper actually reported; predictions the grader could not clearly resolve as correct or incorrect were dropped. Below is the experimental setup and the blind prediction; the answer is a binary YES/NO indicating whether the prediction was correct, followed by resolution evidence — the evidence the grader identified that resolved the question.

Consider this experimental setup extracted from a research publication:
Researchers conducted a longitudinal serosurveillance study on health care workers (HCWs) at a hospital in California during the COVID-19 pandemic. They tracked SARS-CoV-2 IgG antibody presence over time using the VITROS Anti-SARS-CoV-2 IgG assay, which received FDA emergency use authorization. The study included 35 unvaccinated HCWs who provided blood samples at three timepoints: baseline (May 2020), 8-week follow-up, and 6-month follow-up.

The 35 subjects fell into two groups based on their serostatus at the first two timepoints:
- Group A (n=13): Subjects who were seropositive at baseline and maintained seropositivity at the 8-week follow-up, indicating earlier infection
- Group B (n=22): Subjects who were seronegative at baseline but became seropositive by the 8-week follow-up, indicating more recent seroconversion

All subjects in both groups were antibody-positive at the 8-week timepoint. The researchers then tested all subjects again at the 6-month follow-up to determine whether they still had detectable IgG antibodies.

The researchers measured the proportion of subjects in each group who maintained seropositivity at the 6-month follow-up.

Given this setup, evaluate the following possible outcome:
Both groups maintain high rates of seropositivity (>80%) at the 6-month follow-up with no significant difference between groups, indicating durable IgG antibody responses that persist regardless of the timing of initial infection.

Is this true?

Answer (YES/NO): NO